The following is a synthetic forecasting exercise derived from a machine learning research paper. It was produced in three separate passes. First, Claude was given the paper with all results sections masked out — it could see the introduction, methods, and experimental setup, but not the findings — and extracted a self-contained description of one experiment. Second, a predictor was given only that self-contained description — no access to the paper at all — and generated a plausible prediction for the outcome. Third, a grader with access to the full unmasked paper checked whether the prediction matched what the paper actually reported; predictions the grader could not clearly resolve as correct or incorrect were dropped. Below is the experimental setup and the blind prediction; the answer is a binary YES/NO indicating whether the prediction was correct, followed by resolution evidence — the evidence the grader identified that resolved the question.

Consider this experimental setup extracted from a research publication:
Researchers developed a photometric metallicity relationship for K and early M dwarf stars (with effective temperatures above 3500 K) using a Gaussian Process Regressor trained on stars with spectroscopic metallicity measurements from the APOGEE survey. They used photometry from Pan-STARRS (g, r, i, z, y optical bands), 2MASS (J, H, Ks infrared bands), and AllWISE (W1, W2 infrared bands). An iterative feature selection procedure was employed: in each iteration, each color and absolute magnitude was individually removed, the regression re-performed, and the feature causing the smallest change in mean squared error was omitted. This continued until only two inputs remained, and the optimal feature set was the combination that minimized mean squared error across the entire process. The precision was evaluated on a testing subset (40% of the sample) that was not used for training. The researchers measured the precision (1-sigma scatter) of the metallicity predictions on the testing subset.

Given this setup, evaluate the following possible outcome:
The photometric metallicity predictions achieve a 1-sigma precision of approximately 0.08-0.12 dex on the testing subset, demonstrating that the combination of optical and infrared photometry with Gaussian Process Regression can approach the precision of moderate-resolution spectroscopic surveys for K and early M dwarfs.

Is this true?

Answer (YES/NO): YES